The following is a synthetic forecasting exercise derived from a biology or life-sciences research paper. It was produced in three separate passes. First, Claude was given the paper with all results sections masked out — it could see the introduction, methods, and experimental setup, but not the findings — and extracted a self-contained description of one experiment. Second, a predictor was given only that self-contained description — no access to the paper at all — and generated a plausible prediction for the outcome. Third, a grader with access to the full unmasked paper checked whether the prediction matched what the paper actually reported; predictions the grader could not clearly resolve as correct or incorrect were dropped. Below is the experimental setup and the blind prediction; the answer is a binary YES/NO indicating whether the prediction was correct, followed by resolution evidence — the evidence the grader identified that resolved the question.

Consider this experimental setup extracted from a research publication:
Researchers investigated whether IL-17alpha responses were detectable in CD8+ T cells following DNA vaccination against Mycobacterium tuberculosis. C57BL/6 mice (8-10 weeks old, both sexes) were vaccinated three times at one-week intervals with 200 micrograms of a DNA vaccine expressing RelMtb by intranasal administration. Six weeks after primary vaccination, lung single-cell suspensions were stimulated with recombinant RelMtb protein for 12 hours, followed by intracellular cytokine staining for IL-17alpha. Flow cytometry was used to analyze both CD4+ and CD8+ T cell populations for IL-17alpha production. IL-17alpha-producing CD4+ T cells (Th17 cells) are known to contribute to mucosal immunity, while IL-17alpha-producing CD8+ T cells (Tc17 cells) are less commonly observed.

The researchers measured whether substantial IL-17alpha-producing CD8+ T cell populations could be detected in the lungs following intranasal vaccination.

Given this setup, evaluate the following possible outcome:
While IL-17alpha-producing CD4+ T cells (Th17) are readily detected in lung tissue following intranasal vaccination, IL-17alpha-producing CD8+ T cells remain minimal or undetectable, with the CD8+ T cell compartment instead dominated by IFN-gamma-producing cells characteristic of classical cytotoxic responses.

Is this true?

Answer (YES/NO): YES